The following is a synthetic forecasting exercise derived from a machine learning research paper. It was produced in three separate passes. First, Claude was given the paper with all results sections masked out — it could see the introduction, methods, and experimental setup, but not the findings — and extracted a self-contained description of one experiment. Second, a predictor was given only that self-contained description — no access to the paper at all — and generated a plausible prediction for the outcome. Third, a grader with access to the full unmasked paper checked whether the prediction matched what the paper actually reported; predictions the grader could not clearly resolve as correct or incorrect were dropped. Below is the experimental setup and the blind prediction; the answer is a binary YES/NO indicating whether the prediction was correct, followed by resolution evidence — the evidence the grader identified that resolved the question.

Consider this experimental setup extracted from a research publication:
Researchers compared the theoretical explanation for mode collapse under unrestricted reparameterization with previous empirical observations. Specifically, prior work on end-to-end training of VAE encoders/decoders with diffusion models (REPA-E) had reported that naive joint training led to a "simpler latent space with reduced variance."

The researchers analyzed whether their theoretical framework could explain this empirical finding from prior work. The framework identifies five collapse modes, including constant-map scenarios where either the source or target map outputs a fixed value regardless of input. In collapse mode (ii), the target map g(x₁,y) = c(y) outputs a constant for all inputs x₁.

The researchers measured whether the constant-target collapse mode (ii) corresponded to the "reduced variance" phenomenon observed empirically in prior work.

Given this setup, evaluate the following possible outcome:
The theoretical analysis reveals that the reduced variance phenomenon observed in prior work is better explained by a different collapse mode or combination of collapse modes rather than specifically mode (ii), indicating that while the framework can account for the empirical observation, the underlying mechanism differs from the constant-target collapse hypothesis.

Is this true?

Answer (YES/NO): NO